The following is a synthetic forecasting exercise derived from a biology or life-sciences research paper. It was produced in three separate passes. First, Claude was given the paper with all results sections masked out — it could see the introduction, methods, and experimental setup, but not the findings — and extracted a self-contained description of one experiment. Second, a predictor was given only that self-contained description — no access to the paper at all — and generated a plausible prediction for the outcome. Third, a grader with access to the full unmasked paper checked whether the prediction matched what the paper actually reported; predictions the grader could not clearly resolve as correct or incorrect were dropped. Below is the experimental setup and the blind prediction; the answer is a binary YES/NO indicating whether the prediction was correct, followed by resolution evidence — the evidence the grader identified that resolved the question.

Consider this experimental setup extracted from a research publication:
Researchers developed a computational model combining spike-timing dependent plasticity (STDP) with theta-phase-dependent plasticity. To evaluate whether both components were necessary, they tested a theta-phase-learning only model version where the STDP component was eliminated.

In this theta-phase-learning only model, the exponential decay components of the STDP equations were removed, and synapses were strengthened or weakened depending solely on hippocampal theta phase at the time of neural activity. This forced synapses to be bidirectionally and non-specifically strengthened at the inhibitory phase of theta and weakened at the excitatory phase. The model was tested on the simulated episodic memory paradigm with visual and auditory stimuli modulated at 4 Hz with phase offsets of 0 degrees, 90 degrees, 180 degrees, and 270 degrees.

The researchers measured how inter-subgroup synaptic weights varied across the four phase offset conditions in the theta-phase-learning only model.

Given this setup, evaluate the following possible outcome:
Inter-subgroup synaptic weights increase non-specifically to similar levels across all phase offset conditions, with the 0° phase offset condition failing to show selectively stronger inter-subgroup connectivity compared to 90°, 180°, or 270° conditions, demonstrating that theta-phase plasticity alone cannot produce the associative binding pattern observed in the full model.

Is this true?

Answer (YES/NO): NO